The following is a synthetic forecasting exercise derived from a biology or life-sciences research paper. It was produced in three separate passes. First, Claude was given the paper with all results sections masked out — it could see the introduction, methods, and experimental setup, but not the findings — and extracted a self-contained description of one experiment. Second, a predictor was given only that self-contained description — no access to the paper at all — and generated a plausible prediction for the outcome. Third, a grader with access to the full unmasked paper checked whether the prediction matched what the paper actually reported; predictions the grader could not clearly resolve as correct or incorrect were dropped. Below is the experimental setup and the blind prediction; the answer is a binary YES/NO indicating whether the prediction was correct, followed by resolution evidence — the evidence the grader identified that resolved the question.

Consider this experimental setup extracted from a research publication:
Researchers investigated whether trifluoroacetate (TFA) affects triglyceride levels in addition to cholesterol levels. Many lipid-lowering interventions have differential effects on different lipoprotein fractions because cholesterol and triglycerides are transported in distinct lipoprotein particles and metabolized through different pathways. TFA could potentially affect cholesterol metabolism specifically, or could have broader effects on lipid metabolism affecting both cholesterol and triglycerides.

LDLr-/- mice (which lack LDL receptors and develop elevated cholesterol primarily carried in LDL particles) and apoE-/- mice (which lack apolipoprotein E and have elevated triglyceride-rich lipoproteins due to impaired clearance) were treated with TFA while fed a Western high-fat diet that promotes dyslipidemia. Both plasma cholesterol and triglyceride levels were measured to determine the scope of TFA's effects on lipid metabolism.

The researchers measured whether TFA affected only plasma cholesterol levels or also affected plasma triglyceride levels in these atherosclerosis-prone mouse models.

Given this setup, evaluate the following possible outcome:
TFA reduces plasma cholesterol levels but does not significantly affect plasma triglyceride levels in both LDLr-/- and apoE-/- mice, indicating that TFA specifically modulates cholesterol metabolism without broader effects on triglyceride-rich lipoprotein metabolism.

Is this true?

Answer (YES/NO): NO